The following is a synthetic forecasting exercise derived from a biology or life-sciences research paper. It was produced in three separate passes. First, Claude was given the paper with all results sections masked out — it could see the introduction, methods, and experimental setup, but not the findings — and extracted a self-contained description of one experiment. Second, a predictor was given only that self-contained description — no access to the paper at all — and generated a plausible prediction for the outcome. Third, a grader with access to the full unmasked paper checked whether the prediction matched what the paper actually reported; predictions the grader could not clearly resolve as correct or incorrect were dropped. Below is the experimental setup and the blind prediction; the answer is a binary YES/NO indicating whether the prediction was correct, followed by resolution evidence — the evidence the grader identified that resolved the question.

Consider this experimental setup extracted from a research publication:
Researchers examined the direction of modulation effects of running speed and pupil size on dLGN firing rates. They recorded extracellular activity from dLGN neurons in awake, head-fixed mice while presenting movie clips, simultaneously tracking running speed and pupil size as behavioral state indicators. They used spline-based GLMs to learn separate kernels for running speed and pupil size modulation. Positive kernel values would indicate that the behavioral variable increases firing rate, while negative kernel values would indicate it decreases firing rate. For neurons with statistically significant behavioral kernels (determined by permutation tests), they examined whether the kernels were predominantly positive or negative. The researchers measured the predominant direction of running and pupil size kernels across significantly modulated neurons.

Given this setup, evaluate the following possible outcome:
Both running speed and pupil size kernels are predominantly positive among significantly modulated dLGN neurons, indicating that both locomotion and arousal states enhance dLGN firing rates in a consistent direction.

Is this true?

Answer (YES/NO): YES